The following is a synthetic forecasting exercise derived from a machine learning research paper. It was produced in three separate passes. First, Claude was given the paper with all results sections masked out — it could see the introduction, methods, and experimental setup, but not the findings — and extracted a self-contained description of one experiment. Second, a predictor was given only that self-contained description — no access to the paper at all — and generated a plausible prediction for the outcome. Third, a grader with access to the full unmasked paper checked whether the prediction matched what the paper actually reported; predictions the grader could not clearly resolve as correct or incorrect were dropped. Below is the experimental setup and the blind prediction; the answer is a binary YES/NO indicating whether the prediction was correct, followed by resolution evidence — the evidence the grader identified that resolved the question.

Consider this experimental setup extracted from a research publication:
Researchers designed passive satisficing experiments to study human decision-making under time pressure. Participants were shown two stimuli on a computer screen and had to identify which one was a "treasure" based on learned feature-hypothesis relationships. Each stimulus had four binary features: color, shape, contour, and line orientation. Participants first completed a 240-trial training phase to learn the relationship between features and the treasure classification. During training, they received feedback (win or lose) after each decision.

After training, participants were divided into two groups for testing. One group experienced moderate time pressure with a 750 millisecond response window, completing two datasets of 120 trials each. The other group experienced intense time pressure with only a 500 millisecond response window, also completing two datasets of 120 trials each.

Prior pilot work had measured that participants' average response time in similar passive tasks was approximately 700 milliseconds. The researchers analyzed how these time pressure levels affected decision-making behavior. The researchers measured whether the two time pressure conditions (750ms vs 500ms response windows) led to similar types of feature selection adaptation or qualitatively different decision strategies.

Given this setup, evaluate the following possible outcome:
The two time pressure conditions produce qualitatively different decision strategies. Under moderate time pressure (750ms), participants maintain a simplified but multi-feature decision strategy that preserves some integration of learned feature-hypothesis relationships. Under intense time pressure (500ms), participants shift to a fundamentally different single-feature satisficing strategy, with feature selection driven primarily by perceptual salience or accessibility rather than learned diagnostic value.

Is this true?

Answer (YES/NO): NO